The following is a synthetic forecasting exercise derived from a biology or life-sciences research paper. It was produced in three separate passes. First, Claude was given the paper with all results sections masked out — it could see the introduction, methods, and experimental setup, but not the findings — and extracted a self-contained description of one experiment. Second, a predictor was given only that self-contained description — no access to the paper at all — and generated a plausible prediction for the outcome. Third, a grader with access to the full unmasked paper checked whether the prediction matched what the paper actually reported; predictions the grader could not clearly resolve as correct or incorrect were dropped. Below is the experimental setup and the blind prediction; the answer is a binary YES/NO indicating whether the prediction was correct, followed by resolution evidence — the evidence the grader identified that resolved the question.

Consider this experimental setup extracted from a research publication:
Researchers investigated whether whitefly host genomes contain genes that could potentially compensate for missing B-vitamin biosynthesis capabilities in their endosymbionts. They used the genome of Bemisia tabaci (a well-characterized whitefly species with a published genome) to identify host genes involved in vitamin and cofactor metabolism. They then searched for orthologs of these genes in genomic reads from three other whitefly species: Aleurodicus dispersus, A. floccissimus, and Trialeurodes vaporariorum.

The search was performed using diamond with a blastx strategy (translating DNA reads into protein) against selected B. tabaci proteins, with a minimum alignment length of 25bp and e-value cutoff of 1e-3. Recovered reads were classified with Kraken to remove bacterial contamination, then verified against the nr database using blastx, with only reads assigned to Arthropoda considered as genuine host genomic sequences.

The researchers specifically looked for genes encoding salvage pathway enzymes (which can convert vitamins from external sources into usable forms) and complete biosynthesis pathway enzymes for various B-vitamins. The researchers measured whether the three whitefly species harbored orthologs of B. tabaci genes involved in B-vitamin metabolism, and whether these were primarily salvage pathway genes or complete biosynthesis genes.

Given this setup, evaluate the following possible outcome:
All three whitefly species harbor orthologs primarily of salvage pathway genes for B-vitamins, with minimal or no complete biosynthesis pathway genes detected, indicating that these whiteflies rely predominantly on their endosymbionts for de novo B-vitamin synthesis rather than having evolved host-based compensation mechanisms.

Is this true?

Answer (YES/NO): NO